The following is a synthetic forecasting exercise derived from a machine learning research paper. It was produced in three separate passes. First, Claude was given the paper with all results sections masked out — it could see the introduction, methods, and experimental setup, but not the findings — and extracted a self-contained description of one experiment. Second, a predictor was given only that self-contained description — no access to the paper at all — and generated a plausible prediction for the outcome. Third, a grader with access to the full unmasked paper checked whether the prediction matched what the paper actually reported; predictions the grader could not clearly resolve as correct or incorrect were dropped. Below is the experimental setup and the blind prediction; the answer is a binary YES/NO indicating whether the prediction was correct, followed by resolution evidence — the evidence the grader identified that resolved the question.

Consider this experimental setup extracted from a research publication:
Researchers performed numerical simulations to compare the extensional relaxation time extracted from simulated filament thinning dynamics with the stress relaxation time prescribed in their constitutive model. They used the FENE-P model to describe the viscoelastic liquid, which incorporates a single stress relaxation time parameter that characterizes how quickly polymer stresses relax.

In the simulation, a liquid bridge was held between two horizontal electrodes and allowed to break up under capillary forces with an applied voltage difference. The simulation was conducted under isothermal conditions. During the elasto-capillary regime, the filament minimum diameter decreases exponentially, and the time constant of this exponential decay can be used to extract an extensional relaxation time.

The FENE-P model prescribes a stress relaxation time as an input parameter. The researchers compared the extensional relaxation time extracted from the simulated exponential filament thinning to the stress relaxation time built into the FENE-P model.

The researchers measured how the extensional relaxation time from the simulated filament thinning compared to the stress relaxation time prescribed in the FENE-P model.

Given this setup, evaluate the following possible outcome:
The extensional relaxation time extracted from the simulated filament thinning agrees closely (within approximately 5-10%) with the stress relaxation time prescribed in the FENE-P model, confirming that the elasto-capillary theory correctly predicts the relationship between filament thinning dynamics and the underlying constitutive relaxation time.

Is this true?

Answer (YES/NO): YES